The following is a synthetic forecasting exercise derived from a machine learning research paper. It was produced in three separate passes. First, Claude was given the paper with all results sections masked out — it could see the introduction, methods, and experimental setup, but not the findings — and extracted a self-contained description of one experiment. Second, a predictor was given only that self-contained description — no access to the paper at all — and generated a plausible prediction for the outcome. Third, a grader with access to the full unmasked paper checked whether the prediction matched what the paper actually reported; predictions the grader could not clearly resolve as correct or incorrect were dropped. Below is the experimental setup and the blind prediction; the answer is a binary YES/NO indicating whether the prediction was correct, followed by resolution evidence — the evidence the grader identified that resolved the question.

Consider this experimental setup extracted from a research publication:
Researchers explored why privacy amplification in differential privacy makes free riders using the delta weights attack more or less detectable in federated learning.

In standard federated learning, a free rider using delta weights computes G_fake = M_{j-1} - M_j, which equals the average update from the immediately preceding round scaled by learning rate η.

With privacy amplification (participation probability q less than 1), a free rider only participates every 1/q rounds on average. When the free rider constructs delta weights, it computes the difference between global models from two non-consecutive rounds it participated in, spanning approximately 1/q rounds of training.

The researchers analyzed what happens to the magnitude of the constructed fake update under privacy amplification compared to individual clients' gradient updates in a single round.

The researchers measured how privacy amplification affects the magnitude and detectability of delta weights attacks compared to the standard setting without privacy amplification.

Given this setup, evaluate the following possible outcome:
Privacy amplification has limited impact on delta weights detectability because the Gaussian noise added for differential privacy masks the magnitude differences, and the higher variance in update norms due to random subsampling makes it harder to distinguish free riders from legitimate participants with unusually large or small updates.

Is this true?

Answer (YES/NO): NO